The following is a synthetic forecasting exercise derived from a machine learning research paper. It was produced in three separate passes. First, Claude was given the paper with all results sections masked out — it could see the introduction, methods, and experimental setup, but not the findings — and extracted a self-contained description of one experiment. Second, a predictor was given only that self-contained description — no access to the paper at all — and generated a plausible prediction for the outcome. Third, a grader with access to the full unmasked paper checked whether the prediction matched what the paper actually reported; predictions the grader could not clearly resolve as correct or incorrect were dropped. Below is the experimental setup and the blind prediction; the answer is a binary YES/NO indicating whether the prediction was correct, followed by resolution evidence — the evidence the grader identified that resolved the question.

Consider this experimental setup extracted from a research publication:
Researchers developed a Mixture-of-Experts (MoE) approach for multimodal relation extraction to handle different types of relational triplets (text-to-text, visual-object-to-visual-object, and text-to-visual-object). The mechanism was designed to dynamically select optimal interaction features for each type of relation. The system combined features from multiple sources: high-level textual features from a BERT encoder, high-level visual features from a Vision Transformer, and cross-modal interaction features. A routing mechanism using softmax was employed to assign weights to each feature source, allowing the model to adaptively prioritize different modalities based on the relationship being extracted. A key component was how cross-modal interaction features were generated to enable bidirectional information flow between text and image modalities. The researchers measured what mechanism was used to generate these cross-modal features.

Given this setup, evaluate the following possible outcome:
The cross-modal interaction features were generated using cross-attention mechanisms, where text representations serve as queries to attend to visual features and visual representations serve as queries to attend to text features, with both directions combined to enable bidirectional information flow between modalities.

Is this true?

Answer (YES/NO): YES